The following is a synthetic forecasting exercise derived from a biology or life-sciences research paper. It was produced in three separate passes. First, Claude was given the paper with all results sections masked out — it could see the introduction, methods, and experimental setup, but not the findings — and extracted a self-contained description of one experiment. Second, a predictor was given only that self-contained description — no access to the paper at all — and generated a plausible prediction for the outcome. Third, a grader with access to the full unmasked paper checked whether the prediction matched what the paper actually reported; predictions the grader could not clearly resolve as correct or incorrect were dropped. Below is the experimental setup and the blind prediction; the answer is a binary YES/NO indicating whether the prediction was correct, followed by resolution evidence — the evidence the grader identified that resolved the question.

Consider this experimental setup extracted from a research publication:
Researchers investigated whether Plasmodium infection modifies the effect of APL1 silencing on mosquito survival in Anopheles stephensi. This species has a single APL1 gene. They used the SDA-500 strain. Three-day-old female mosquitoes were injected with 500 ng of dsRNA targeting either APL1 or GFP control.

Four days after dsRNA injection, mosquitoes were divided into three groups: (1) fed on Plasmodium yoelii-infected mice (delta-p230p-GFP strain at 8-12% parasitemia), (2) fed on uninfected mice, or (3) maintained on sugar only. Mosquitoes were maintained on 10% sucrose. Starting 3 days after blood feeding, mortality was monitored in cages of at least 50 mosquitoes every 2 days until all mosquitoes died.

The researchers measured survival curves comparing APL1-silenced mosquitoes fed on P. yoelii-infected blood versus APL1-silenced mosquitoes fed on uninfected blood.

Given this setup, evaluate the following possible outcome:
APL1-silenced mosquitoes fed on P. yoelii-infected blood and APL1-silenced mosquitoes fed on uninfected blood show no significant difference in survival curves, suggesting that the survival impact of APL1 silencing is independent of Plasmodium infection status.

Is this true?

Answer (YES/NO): NO